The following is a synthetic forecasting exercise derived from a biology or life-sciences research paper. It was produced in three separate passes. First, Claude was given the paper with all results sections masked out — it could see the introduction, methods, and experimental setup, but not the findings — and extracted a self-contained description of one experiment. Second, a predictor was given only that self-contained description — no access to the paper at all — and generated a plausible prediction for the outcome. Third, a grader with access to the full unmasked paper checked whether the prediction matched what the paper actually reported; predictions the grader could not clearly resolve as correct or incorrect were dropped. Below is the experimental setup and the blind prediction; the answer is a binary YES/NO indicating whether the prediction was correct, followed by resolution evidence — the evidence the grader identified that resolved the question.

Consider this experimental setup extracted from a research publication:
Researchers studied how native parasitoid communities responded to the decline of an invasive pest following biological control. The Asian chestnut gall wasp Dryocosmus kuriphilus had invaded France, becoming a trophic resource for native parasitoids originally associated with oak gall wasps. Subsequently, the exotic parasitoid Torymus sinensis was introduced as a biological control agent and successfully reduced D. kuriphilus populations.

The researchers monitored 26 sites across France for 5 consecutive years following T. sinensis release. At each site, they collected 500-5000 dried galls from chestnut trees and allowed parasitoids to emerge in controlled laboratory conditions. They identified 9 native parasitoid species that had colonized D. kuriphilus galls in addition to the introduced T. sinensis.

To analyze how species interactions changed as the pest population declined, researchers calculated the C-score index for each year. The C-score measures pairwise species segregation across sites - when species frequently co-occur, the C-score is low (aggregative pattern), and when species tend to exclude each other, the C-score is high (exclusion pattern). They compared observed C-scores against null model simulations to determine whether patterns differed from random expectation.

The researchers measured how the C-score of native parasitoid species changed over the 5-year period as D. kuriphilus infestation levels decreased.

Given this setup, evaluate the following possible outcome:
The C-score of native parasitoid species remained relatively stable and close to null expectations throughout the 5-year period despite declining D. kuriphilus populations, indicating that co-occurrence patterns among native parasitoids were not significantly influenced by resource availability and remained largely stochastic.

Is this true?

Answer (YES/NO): NO